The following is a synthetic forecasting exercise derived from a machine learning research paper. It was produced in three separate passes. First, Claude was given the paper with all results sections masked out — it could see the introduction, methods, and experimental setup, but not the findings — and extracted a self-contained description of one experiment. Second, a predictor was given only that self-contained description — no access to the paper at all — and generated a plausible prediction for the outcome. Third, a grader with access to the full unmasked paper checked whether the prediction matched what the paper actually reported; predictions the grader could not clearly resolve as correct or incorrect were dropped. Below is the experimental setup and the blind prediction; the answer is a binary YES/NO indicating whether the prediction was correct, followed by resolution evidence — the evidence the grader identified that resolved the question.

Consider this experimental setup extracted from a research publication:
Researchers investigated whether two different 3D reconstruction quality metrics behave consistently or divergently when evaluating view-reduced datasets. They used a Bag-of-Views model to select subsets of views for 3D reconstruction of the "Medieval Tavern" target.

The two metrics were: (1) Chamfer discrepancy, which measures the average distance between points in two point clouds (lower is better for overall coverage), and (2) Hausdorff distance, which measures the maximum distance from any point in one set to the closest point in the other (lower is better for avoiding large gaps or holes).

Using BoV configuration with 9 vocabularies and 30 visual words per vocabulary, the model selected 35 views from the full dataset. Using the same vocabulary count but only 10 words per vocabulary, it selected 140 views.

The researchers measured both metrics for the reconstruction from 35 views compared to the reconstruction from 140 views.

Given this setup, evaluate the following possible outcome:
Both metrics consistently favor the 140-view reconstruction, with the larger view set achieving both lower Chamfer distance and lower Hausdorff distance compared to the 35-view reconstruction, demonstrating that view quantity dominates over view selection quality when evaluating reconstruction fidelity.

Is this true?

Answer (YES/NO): NO